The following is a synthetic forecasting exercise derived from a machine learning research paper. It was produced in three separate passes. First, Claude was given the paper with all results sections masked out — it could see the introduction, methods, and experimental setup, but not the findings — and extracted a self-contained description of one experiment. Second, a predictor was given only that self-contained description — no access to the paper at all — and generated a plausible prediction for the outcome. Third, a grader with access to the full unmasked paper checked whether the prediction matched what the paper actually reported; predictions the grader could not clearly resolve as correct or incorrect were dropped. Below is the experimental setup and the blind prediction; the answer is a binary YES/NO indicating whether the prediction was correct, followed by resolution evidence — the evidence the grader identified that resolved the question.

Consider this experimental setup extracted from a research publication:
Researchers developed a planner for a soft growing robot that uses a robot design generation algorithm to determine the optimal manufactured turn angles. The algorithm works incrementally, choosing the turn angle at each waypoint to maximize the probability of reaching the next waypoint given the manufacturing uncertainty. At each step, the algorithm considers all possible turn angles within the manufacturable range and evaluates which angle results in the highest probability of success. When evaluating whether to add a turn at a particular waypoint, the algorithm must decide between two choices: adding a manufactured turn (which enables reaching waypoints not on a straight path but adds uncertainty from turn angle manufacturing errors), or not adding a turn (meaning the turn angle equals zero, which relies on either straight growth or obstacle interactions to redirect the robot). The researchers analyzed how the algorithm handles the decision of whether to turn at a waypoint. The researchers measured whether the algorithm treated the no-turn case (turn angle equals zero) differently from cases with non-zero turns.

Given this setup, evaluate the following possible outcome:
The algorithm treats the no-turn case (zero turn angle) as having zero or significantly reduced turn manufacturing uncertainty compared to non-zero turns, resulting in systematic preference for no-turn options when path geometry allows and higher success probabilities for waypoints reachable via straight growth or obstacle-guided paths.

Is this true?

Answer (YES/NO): YES